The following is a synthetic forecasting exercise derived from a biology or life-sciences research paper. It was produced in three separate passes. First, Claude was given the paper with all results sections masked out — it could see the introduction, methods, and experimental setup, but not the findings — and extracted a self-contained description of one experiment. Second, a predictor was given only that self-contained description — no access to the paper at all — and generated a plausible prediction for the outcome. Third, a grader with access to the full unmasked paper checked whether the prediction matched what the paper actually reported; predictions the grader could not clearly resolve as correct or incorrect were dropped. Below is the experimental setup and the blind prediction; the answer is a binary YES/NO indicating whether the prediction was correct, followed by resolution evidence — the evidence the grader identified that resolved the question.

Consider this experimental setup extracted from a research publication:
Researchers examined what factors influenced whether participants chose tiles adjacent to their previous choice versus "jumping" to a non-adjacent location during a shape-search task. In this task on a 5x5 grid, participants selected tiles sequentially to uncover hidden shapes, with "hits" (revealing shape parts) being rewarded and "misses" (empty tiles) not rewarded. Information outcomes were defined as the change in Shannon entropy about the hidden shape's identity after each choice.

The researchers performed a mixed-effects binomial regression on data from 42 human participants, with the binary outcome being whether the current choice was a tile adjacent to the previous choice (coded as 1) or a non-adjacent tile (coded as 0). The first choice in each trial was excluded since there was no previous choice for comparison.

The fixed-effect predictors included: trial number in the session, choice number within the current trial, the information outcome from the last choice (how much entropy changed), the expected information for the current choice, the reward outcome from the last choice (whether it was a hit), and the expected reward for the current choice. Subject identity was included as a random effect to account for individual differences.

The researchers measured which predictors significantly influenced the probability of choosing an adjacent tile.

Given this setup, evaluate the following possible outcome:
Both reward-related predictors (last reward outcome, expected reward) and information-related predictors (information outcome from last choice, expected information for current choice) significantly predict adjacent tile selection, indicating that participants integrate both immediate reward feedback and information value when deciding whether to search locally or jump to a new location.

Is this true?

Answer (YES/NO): YES